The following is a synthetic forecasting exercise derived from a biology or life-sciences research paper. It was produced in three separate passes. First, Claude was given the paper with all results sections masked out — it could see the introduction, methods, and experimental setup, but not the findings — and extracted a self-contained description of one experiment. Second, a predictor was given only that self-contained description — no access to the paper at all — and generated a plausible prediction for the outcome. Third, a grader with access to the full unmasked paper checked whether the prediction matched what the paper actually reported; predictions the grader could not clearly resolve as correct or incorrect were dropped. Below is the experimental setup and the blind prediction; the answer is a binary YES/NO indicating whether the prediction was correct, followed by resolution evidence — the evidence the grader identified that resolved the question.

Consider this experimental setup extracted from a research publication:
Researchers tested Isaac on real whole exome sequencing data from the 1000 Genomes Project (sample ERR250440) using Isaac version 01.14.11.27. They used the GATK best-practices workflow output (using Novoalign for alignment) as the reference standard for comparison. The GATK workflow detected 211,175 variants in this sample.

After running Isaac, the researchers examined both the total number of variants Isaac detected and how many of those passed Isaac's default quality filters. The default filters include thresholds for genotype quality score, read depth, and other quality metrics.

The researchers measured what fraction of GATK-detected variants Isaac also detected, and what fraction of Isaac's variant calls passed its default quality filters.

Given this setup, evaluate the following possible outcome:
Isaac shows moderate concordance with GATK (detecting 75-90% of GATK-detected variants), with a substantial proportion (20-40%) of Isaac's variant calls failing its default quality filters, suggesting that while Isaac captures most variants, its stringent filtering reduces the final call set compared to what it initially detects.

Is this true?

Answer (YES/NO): NO